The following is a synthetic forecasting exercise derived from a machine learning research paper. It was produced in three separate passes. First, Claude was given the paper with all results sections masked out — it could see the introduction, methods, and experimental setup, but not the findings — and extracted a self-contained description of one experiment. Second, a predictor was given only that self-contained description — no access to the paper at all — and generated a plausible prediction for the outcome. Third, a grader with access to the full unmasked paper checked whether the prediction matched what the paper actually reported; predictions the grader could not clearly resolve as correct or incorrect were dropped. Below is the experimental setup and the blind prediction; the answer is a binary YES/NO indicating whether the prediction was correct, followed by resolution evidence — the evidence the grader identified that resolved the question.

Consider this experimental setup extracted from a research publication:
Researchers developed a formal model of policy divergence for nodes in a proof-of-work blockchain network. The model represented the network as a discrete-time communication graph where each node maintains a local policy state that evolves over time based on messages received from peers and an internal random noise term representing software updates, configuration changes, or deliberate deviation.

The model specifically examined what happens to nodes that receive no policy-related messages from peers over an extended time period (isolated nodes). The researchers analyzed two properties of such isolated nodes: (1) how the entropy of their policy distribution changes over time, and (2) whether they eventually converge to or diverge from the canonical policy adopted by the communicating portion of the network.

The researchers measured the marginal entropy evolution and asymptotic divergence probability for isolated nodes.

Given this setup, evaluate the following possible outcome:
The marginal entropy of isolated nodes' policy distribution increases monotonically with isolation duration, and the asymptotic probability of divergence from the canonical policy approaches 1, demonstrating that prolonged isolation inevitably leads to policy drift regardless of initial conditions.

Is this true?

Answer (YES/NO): NO